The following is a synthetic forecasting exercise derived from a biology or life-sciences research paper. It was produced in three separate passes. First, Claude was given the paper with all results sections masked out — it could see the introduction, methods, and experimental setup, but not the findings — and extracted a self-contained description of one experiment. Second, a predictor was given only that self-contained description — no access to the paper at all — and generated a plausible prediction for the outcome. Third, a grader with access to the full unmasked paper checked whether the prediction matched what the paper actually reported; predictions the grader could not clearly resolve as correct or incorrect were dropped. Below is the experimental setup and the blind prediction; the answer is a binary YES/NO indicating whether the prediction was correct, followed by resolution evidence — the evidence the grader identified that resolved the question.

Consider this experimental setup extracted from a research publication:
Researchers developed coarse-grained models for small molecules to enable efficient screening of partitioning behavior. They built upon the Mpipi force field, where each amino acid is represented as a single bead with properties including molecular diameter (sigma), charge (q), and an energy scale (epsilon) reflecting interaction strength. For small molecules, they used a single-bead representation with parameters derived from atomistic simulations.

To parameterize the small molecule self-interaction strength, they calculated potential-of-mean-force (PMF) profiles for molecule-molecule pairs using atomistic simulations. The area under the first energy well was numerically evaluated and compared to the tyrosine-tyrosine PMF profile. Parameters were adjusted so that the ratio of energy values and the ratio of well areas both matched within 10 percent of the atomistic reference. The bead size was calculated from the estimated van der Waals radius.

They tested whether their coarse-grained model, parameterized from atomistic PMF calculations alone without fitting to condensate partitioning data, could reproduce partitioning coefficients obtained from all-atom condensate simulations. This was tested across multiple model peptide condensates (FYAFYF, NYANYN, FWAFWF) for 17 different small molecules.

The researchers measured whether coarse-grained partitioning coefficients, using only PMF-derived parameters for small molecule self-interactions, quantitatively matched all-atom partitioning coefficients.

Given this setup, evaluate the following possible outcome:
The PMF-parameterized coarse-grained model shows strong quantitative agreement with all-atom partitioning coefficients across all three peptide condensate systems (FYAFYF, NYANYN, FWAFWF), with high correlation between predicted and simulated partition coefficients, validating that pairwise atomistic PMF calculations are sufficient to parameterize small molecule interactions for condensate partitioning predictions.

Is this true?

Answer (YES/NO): NO